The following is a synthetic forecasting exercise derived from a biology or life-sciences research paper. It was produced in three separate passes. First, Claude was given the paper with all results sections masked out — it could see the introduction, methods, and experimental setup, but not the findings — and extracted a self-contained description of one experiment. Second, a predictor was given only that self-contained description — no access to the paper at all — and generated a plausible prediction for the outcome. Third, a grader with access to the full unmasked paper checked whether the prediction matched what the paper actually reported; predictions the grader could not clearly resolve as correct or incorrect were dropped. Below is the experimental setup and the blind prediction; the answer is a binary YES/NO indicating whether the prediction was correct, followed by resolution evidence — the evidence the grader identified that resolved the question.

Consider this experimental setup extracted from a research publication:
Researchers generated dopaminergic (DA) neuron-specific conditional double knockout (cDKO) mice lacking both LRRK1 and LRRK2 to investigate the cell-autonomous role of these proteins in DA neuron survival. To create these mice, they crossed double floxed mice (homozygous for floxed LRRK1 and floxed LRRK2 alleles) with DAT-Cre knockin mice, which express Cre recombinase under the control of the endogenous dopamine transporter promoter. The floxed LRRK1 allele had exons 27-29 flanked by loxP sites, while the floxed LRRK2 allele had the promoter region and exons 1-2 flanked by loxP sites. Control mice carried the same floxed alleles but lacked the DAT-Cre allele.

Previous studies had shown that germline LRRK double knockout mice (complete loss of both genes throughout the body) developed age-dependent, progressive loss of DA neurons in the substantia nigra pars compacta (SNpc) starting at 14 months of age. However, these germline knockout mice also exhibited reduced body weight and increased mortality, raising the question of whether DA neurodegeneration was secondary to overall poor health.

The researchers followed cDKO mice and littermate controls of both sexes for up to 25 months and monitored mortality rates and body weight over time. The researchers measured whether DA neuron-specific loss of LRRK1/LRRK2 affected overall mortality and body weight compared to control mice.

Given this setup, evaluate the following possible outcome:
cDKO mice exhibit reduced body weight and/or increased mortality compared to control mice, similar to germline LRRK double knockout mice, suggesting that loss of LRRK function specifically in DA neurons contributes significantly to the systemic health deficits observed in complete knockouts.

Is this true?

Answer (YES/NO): NO